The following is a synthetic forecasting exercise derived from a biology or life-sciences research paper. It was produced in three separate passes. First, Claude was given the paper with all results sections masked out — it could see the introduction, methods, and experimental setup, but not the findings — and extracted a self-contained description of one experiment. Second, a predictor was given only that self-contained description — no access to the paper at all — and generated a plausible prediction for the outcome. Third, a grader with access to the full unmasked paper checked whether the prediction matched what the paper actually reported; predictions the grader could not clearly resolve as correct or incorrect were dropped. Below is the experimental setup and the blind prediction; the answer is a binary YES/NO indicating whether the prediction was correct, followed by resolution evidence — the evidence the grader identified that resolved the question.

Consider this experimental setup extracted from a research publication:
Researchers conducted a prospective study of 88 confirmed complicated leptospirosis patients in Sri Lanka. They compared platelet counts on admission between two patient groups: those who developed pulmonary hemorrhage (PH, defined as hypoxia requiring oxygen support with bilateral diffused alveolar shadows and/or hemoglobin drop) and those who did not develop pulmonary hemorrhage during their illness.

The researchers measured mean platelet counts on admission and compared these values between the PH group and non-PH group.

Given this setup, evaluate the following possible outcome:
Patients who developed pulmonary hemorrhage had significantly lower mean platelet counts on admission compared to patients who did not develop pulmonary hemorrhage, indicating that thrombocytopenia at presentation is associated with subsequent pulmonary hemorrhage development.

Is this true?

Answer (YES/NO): YES